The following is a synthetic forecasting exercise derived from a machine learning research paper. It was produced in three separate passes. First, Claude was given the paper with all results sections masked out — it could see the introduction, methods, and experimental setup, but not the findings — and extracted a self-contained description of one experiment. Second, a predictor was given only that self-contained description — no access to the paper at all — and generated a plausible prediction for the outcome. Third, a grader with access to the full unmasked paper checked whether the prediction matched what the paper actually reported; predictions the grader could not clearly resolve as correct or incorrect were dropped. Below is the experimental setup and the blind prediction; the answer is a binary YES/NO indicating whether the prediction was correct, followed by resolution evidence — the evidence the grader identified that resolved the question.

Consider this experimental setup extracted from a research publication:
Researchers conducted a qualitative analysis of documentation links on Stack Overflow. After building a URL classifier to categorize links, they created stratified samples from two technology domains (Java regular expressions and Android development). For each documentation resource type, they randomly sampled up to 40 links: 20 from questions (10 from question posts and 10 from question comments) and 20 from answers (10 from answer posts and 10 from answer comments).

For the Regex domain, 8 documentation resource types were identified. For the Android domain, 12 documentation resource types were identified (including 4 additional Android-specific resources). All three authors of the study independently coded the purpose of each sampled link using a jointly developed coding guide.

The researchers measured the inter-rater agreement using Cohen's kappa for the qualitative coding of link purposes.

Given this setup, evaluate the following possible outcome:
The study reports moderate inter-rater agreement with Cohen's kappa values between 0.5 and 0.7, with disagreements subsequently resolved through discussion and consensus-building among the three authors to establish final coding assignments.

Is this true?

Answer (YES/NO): NO